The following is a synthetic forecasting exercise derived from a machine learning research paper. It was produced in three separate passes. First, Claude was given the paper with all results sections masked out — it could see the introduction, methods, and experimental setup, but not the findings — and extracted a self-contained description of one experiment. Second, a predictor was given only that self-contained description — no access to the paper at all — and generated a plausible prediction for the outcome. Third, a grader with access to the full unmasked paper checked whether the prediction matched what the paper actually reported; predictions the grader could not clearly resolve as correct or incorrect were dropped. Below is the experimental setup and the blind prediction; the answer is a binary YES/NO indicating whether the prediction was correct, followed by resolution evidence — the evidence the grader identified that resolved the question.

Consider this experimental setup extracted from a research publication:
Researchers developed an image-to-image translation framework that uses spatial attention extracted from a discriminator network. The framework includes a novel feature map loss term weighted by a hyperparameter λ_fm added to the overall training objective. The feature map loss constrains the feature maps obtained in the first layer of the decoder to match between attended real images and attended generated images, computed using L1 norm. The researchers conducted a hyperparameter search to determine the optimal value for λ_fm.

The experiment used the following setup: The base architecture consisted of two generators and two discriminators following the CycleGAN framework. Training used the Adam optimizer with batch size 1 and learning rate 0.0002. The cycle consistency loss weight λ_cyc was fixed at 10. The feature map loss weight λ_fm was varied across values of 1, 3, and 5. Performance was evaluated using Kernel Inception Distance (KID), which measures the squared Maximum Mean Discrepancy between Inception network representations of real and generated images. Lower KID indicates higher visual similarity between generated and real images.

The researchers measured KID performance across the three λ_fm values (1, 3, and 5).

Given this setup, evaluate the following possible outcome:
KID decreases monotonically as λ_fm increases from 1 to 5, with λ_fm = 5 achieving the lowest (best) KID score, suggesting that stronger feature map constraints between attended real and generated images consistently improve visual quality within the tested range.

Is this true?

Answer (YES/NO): NO